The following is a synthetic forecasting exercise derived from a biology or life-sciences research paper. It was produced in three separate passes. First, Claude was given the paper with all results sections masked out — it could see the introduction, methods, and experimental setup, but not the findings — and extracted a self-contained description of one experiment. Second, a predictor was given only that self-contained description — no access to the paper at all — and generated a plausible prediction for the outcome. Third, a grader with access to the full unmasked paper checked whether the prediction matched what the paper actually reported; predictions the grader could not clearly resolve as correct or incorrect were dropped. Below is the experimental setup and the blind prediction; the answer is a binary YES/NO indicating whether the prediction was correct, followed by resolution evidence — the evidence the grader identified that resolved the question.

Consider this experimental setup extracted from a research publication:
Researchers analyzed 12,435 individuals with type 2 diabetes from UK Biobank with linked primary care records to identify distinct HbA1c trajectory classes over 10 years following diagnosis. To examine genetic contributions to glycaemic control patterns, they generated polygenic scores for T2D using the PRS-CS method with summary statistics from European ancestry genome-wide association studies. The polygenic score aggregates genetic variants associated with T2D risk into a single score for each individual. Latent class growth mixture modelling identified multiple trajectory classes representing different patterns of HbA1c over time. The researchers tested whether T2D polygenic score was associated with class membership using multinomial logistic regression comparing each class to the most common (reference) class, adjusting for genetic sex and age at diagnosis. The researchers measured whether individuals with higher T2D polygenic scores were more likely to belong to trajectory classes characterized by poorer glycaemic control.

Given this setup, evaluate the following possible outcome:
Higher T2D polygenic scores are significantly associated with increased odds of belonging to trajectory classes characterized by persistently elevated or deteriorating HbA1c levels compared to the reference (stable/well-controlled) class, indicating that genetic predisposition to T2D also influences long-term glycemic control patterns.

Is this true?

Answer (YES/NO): NO